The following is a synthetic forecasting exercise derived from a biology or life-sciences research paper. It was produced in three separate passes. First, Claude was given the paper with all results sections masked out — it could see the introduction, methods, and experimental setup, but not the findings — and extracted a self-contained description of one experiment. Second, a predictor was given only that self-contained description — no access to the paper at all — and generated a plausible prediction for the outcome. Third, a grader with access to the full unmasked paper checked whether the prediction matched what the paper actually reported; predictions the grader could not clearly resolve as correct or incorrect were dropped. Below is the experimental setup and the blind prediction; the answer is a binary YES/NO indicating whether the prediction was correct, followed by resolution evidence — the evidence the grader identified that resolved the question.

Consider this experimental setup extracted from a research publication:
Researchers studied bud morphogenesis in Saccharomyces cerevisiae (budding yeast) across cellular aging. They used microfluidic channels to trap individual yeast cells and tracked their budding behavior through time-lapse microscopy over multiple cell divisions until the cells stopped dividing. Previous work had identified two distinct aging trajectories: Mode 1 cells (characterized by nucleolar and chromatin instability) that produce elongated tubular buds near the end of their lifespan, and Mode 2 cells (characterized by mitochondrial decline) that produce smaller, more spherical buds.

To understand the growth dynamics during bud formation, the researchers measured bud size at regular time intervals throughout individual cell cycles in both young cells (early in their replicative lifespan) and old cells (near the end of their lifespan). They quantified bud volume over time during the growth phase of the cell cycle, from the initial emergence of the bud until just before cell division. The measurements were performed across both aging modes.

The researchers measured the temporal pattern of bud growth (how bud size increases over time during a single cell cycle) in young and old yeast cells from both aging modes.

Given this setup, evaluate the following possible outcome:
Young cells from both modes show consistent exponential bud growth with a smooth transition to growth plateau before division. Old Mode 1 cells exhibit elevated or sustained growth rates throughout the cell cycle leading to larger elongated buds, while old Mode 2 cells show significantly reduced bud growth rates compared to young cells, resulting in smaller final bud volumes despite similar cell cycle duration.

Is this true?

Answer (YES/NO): NO